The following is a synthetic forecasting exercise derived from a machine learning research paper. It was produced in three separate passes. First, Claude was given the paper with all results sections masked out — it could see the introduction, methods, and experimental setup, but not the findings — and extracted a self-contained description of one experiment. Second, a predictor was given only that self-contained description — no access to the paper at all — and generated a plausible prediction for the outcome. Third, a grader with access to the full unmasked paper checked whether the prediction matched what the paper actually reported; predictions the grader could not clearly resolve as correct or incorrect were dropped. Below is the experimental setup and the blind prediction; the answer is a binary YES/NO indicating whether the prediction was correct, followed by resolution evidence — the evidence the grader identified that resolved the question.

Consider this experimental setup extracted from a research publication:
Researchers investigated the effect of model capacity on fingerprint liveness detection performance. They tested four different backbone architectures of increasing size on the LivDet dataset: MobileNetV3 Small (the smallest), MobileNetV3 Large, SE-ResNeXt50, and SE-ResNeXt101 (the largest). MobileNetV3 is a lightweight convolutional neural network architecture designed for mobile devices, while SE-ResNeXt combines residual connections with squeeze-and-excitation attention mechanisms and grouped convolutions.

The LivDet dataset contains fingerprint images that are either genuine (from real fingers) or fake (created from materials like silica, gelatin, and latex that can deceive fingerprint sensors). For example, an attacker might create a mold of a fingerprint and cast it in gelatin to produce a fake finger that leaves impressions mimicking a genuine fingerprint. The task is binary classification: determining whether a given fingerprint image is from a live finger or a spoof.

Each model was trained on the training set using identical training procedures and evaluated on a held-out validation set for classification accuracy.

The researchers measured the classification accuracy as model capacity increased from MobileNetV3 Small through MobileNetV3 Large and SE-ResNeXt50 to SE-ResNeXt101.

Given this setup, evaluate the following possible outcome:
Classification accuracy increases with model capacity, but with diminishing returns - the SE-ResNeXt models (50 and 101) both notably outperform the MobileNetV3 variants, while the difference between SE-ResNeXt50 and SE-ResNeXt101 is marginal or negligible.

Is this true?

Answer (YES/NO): YES